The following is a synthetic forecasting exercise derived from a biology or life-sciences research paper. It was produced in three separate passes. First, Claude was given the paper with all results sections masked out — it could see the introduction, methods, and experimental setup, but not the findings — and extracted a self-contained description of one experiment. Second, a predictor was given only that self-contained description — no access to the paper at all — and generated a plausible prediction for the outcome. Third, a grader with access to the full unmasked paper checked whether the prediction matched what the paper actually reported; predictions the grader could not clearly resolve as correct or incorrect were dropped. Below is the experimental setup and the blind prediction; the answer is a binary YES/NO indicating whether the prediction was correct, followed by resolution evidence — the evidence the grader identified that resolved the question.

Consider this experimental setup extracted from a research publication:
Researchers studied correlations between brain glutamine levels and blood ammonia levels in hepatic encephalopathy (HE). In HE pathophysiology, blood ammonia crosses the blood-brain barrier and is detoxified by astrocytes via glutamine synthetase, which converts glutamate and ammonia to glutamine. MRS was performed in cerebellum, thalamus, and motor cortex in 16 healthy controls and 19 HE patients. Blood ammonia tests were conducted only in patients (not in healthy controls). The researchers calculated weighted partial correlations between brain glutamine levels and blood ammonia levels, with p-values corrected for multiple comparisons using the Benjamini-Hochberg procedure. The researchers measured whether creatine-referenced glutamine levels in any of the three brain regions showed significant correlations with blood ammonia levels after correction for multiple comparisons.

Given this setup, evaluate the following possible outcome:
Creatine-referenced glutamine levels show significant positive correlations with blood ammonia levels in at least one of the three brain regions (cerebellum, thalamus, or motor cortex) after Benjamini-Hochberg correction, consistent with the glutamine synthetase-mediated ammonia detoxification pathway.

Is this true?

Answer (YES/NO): NO